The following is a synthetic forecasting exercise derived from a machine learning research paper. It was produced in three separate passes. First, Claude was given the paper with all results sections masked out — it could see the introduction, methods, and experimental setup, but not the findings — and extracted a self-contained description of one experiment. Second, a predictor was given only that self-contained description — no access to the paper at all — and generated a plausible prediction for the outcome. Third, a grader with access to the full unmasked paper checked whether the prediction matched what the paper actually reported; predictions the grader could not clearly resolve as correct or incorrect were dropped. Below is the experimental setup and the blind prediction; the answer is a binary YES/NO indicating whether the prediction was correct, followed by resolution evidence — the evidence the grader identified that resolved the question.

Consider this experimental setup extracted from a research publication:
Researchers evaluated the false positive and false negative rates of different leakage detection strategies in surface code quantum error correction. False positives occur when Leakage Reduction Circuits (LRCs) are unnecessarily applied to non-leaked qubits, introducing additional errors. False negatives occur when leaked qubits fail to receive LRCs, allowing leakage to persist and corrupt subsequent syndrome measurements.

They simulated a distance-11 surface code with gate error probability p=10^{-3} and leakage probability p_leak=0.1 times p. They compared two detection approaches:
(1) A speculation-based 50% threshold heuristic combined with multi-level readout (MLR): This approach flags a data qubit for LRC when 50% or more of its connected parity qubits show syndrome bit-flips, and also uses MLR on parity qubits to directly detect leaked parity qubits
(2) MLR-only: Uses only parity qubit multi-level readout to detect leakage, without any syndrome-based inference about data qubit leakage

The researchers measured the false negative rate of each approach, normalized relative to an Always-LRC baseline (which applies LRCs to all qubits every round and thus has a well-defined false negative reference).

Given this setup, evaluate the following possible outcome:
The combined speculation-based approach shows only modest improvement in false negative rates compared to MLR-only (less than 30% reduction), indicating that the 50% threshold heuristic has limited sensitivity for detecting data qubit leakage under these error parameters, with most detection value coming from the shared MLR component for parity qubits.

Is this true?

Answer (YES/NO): NO